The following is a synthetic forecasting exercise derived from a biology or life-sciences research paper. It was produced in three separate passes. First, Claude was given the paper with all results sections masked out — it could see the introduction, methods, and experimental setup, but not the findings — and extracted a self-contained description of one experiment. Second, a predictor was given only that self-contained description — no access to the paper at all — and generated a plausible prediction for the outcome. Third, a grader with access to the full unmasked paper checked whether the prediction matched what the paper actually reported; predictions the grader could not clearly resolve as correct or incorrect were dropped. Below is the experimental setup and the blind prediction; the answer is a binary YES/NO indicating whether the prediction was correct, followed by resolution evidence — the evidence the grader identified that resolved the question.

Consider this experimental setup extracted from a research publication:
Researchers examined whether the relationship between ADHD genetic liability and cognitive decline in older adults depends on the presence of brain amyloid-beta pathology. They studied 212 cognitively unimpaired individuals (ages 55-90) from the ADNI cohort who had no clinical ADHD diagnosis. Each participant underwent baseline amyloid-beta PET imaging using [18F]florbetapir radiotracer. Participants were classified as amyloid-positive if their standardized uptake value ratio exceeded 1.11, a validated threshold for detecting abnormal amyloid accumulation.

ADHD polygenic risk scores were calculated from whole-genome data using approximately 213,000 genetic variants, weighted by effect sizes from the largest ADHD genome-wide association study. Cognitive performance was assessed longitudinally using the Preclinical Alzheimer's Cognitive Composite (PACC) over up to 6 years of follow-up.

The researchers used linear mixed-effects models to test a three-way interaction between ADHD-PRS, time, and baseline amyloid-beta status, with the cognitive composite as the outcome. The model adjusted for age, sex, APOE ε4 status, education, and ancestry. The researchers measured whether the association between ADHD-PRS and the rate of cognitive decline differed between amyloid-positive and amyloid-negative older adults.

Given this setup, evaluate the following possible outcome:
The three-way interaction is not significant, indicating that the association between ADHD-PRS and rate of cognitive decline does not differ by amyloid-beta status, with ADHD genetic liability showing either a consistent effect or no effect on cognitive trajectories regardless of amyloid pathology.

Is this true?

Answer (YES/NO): NO